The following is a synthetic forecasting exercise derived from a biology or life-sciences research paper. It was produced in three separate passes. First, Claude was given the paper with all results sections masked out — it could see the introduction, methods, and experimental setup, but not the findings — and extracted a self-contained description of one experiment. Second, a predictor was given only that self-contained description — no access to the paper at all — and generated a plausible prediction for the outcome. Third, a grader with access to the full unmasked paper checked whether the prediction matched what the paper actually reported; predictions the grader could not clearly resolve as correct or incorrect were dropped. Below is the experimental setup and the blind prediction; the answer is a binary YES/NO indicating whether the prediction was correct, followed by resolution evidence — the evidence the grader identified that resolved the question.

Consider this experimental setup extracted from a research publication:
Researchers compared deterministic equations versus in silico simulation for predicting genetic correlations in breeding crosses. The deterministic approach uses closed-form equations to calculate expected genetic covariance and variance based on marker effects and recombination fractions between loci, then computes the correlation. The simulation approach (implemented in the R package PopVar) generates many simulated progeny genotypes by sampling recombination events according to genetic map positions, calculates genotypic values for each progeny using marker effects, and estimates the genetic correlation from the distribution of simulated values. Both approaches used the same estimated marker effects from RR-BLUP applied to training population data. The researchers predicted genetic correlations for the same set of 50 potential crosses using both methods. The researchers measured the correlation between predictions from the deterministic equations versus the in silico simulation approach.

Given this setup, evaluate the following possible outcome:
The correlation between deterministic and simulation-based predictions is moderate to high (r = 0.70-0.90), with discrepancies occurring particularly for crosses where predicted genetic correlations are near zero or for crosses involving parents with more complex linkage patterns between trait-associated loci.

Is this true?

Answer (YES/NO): NO